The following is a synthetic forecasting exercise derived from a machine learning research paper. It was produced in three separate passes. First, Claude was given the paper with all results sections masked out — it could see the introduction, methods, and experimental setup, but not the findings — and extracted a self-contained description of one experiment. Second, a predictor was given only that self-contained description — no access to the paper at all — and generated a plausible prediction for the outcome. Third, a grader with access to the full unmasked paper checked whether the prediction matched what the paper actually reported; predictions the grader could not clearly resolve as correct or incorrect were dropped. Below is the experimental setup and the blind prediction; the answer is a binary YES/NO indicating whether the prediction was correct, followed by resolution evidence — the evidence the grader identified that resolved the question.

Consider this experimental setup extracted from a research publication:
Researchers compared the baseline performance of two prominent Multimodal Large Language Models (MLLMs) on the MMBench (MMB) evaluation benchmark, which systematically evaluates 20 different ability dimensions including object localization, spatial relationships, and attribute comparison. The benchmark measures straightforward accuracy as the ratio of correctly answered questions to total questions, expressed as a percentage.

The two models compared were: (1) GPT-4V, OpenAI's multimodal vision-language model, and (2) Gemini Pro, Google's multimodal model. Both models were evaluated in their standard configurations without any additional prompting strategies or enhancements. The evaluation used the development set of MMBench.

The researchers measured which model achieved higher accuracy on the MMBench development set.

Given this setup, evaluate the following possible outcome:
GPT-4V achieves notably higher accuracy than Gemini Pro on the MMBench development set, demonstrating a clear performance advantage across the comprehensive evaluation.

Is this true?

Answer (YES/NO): YES